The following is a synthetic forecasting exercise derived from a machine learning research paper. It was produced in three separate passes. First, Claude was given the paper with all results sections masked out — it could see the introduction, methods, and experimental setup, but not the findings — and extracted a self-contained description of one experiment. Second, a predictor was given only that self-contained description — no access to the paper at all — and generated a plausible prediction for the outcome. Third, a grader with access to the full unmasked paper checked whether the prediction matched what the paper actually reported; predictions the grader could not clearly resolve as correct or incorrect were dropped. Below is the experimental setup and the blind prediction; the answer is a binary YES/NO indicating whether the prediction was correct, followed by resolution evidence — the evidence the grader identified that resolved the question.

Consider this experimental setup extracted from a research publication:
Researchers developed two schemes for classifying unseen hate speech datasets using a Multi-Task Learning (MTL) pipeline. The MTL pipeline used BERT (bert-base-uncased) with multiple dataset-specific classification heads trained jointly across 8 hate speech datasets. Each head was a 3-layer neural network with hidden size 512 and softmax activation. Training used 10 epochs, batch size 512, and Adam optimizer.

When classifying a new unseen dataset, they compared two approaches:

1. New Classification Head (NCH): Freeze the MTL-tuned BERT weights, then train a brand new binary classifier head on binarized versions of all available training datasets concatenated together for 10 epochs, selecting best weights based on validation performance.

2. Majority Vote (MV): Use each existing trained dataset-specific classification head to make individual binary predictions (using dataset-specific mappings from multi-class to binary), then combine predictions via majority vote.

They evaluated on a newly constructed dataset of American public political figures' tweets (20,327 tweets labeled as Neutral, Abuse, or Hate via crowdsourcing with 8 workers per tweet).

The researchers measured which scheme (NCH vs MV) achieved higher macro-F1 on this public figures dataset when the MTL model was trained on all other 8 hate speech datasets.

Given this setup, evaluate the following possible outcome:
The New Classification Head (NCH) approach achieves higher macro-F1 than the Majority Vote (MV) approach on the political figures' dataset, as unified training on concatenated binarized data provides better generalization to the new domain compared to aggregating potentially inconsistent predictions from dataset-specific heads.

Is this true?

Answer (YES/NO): NO